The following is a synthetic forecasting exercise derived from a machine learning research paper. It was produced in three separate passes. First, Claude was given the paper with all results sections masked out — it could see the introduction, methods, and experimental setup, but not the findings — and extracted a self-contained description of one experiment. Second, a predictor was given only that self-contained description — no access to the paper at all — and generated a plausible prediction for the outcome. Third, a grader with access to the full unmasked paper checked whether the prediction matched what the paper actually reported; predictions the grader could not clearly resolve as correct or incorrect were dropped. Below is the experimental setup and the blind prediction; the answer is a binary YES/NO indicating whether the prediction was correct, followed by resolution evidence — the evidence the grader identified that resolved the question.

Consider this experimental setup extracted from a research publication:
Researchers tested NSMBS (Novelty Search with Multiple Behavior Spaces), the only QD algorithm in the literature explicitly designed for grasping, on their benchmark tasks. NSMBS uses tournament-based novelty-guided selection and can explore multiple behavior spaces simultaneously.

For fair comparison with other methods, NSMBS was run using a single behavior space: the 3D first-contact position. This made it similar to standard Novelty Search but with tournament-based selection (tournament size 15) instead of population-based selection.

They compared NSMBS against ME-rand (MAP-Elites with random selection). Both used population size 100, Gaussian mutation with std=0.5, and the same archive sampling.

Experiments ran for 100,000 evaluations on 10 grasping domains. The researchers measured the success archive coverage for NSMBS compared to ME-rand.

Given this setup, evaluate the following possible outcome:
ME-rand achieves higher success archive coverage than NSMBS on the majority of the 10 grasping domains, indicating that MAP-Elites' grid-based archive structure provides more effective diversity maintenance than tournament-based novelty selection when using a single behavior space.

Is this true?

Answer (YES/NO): YES